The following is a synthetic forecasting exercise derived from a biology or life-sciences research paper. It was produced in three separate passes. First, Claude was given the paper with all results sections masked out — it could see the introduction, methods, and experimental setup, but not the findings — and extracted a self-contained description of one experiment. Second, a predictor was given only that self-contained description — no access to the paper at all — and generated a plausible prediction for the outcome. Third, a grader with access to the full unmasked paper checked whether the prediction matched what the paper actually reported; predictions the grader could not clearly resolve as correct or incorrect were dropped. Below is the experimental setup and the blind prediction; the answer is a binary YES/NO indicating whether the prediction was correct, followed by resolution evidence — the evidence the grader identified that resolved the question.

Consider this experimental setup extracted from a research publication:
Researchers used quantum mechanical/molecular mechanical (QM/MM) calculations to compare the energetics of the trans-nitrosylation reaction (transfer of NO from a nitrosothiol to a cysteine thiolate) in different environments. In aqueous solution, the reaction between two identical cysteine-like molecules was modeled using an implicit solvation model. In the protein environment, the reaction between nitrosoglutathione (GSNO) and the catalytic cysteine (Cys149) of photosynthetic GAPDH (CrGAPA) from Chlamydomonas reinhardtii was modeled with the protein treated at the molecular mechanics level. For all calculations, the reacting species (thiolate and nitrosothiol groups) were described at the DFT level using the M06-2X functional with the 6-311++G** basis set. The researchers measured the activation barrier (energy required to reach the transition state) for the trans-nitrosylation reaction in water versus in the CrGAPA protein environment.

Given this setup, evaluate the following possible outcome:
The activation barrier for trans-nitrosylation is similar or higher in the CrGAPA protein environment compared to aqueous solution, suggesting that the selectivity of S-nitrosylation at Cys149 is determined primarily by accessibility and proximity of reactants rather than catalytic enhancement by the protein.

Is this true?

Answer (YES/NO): NO